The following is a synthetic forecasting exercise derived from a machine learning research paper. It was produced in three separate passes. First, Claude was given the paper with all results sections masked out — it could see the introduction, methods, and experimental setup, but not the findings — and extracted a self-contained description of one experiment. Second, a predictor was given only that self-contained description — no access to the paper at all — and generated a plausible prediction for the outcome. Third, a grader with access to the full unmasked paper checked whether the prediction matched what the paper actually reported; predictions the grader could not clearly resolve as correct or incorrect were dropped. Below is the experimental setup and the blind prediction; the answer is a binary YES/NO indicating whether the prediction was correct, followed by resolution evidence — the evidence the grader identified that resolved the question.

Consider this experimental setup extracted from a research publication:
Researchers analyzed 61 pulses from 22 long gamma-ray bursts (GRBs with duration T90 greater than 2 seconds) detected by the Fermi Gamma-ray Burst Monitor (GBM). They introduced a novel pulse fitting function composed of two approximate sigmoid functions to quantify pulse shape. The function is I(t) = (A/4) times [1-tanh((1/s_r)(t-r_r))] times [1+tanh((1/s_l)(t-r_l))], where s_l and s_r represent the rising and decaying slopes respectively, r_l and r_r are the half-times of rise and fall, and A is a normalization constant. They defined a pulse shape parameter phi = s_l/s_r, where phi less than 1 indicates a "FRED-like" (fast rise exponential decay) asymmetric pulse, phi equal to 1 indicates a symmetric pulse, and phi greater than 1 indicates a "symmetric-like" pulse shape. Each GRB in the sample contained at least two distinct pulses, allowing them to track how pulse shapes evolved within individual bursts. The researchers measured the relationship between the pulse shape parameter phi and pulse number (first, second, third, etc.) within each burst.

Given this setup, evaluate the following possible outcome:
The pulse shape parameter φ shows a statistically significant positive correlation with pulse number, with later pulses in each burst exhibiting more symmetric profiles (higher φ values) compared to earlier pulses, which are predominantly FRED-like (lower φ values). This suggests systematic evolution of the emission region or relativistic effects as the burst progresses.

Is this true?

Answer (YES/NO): NO